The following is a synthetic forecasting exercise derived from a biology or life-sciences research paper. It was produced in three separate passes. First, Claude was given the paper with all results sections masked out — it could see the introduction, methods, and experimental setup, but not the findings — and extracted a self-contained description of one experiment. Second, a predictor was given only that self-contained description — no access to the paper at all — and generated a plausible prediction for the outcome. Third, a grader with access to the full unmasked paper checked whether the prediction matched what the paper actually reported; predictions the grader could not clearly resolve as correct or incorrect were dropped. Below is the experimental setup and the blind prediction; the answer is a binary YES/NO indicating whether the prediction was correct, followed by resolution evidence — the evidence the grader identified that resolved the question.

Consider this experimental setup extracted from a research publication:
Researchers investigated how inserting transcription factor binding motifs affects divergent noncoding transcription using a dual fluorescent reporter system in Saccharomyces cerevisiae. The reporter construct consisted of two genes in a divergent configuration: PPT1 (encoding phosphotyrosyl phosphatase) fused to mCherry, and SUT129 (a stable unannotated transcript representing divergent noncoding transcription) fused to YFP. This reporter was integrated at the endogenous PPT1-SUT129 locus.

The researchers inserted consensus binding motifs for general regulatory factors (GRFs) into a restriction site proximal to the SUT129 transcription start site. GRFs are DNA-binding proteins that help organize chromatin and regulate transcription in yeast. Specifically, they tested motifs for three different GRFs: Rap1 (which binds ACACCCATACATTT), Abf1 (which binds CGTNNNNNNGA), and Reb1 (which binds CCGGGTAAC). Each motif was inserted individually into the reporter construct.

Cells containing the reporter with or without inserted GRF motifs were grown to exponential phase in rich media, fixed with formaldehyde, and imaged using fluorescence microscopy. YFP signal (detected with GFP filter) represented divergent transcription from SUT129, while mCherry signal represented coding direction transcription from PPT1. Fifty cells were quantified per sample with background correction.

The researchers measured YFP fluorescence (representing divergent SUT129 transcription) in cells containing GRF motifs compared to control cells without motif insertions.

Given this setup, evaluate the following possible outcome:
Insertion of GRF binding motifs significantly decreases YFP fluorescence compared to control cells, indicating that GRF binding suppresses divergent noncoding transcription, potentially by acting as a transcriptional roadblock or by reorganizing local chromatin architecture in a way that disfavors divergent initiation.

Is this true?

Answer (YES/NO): YES